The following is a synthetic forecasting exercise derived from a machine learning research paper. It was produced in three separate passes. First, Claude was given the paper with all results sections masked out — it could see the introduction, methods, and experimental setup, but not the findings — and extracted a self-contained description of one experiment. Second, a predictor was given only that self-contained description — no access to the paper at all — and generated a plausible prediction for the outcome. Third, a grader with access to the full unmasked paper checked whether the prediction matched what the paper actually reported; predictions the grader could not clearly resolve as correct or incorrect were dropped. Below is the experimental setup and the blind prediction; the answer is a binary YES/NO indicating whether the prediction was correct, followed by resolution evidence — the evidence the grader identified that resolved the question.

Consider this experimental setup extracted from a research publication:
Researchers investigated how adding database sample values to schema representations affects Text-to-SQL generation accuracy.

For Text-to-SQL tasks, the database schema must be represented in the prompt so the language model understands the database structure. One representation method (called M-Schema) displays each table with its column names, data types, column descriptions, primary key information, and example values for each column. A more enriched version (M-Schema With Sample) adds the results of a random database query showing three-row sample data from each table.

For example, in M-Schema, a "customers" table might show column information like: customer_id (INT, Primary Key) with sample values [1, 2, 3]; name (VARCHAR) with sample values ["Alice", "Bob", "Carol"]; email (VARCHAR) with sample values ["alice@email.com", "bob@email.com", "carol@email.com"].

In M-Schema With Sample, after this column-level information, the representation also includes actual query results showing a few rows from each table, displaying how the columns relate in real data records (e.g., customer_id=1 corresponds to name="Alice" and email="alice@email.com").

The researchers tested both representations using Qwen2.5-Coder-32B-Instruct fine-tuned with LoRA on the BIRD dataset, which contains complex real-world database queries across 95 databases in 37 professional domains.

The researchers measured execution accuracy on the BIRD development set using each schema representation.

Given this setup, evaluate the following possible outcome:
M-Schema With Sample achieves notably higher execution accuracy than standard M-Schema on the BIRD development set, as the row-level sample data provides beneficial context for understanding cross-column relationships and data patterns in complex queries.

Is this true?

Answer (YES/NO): YES